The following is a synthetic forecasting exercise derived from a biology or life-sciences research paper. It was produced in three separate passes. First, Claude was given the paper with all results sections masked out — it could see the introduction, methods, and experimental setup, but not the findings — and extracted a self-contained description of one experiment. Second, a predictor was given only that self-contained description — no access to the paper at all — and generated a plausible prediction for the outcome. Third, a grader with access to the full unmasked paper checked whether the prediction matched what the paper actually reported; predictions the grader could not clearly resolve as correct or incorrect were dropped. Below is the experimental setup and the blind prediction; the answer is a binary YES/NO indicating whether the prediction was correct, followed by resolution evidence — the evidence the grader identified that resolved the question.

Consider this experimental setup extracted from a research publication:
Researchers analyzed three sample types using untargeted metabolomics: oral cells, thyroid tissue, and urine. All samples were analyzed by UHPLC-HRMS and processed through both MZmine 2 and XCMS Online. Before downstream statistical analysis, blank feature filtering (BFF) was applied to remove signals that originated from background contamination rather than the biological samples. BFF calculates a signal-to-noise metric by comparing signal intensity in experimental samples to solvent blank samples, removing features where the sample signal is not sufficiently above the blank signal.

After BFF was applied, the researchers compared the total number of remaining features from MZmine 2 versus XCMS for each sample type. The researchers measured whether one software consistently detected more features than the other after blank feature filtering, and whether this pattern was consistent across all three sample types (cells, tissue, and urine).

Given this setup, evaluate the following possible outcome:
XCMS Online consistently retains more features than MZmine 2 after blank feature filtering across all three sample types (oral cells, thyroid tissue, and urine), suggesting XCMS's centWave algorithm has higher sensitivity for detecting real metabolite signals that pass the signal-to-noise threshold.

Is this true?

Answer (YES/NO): NO